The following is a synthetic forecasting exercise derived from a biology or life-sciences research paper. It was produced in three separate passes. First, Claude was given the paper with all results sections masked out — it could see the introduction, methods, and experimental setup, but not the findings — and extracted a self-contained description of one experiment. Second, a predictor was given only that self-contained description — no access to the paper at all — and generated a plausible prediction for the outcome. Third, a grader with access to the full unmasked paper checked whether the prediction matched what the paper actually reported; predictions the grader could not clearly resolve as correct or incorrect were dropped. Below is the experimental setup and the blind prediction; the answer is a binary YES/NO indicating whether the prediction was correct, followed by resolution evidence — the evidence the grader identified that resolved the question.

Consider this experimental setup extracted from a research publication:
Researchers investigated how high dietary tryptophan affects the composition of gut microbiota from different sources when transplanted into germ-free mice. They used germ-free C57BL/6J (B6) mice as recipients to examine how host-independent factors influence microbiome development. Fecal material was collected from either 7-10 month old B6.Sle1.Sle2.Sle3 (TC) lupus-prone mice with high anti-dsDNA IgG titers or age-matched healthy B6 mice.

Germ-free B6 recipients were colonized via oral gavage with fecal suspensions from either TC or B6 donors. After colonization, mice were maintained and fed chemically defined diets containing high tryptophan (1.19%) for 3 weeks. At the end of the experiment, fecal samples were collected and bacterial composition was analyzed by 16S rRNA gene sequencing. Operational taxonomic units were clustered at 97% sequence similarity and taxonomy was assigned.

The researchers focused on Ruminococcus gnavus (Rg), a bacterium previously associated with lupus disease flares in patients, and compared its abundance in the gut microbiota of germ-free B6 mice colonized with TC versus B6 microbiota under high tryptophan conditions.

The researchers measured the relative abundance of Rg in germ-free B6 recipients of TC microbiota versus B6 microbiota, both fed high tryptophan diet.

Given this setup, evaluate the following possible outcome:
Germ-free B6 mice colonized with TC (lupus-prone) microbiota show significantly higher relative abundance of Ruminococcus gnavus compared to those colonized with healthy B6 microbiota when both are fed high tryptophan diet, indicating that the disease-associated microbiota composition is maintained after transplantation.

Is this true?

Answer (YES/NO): YES